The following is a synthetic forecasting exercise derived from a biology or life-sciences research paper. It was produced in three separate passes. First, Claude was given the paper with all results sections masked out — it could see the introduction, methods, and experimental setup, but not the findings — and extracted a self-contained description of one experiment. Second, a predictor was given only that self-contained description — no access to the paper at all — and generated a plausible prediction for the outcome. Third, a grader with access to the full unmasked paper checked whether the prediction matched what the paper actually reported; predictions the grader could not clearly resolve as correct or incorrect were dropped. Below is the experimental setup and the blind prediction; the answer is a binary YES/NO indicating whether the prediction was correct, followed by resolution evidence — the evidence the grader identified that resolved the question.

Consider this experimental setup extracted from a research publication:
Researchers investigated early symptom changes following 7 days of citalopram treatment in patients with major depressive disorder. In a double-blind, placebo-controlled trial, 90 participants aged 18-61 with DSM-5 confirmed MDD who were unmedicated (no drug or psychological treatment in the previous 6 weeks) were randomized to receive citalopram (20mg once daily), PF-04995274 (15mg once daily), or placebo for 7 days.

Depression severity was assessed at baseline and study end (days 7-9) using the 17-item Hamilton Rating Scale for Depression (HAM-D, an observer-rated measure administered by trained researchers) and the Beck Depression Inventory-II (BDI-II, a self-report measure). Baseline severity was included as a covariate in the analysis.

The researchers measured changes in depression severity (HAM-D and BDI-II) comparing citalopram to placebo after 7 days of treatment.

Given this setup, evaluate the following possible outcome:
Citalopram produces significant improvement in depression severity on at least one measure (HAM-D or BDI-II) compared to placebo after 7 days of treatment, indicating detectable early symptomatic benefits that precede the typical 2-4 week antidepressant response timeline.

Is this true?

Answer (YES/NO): YES